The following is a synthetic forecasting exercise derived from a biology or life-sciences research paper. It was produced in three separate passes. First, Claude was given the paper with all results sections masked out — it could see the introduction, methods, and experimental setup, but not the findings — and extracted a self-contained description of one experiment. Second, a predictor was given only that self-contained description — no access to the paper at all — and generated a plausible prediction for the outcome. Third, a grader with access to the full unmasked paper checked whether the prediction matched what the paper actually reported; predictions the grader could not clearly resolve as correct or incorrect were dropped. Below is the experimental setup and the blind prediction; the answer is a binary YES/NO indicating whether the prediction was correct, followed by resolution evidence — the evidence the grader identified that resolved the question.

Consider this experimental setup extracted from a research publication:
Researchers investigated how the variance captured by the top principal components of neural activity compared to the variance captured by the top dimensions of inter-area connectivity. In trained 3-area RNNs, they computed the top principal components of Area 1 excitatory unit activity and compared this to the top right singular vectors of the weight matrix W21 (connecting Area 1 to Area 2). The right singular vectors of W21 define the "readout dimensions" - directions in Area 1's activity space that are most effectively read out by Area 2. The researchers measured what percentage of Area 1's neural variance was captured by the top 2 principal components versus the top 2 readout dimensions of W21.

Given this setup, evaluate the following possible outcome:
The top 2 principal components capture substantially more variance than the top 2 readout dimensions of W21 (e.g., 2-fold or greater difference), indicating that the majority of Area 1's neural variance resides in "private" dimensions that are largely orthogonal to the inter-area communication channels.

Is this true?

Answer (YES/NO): YES